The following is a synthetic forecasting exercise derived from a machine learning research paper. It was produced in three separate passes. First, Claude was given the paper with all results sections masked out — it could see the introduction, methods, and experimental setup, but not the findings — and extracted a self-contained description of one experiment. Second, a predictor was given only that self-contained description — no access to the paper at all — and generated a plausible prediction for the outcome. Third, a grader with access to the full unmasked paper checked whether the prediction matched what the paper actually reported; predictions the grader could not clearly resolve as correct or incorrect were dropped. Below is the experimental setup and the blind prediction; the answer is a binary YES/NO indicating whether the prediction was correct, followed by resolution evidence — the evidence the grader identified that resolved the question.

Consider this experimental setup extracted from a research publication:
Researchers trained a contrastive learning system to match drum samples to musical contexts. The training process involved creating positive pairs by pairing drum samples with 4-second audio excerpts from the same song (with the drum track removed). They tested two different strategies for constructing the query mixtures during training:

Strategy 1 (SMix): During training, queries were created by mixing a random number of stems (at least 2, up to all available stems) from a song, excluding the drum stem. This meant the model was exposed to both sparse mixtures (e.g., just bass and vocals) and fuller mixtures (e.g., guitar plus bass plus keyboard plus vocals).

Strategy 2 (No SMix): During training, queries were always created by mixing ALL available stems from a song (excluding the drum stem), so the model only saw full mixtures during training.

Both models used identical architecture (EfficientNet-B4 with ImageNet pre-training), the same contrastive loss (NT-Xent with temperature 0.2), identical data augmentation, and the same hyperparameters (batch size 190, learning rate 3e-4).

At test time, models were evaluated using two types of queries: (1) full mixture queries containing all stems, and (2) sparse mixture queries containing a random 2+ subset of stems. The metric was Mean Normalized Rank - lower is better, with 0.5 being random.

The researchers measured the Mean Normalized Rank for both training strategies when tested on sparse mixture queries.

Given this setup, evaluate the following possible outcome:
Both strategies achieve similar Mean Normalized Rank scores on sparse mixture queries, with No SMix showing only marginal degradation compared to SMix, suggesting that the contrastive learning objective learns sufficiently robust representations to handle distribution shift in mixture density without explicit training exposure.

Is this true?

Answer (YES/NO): NO